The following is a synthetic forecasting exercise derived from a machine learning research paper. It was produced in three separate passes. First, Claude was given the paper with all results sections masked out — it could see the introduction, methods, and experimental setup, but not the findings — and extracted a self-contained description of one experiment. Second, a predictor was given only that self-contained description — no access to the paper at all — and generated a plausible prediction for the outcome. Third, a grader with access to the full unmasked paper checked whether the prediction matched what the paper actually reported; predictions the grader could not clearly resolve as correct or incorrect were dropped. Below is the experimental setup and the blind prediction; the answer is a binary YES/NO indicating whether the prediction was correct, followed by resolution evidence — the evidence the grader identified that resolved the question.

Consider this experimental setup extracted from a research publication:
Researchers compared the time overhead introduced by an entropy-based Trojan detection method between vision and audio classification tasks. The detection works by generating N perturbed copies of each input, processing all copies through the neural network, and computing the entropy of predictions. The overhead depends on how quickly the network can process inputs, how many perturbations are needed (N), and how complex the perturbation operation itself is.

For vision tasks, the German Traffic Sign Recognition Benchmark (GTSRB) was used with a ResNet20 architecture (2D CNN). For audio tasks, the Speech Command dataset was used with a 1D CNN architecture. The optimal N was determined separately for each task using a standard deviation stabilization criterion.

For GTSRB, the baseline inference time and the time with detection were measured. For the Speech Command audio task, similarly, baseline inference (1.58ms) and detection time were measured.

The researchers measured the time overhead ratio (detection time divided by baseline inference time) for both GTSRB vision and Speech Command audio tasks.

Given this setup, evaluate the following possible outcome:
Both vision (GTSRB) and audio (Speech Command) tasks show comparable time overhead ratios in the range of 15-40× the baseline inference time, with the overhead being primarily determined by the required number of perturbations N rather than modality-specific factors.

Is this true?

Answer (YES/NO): NO